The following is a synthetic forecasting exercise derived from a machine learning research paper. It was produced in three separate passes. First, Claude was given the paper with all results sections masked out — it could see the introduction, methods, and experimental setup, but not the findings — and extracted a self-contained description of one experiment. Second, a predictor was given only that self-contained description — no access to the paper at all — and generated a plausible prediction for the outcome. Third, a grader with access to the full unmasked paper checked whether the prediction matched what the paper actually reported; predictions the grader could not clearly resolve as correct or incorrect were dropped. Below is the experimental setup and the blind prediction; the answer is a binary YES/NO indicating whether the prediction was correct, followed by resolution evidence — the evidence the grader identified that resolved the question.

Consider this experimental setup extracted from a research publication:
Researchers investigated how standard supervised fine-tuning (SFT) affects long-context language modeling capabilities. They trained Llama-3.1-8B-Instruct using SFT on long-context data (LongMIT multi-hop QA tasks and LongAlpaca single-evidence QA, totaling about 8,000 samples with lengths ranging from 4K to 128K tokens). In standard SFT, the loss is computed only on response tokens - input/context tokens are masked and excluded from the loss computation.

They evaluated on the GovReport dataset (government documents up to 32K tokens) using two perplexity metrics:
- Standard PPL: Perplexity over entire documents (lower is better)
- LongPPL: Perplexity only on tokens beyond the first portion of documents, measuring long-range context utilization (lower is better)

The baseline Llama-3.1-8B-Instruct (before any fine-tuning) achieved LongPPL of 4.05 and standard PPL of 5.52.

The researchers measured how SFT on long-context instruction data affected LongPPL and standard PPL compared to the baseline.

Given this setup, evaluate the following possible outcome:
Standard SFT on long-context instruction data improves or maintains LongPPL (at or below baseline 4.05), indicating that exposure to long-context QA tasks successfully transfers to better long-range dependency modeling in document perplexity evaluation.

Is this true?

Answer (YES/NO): YES